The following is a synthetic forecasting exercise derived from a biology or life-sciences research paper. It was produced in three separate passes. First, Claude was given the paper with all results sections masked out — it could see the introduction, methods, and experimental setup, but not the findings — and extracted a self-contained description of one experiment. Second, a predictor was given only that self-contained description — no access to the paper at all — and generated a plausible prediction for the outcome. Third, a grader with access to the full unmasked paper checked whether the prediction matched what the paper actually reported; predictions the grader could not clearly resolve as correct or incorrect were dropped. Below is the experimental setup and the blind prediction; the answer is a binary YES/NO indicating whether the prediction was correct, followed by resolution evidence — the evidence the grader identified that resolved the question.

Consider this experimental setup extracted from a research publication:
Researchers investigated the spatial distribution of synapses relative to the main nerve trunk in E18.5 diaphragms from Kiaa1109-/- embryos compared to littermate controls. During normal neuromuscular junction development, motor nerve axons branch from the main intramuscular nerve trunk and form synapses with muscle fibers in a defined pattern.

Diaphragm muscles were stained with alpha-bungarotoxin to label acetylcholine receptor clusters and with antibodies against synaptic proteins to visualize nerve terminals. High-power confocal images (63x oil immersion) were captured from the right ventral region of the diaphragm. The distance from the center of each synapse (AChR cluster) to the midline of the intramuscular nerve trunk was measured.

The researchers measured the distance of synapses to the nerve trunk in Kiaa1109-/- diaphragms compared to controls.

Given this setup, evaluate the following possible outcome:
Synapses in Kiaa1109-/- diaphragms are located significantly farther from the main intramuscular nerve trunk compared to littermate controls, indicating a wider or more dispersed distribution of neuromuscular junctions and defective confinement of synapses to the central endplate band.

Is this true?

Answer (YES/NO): NO